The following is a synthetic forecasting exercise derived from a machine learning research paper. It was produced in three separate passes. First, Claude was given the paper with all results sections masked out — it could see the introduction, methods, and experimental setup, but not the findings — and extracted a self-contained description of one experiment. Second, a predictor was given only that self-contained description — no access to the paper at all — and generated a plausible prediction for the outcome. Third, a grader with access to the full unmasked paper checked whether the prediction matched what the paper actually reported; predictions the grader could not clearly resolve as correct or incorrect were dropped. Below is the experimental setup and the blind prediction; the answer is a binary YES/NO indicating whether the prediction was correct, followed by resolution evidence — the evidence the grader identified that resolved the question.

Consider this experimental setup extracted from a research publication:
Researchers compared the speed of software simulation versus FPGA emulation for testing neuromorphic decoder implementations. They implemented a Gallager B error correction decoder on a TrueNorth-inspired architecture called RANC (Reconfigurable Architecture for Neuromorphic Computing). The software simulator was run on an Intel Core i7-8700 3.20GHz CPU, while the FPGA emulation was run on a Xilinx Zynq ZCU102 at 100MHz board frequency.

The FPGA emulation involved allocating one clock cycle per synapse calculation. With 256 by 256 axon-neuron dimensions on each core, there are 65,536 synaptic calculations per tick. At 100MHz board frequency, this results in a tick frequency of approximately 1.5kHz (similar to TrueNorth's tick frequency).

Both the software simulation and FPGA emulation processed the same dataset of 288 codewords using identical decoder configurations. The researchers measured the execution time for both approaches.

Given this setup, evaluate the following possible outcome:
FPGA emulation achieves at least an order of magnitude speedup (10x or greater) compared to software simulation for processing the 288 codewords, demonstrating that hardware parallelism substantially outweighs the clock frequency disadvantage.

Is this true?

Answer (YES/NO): YES